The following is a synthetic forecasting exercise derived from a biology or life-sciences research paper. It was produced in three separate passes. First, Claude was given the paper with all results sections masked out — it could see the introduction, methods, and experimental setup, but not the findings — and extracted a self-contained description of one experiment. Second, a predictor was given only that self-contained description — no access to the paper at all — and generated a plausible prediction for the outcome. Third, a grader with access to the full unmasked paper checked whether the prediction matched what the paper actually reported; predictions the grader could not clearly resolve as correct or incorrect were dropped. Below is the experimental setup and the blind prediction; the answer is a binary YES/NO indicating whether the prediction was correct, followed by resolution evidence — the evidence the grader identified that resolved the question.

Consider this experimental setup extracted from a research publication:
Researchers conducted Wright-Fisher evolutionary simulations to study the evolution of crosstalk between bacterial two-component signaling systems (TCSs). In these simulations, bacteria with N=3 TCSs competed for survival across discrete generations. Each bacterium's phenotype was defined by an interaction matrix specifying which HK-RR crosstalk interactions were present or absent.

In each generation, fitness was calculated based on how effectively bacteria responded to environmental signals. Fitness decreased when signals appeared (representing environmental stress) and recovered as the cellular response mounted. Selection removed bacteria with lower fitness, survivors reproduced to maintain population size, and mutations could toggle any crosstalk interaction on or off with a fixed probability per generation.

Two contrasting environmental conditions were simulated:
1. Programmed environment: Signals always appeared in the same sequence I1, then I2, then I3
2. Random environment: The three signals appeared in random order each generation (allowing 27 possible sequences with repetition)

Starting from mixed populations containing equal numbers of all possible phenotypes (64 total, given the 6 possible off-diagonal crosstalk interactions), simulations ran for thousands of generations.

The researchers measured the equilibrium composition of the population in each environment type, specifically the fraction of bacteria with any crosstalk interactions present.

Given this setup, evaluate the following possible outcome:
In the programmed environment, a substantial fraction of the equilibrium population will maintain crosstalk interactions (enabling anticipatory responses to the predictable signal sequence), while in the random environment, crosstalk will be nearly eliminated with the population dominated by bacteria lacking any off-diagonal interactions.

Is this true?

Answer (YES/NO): YES